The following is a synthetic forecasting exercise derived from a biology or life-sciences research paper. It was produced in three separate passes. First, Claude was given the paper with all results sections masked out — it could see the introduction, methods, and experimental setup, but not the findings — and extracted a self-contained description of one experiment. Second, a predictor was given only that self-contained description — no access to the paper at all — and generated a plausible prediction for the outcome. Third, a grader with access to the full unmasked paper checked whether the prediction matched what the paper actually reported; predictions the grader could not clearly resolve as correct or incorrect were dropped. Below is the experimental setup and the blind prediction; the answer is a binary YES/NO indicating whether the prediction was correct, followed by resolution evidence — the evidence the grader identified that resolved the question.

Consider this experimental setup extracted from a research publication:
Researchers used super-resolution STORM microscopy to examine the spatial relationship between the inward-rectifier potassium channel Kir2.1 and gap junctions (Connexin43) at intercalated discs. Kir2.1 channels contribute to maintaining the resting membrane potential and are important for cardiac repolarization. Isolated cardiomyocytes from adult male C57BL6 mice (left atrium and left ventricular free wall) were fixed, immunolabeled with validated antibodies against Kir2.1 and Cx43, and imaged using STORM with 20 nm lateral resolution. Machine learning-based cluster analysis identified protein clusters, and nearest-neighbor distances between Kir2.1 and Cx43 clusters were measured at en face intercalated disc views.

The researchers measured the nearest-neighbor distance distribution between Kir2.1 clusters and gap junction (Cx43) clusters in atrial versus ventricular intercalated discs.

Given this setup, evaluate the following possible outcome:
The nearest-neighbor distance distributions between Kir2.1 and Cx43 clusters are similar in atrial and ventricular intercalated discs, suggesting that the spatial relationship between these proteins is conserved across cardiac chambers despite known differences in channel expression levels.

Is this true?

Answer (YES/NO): YES